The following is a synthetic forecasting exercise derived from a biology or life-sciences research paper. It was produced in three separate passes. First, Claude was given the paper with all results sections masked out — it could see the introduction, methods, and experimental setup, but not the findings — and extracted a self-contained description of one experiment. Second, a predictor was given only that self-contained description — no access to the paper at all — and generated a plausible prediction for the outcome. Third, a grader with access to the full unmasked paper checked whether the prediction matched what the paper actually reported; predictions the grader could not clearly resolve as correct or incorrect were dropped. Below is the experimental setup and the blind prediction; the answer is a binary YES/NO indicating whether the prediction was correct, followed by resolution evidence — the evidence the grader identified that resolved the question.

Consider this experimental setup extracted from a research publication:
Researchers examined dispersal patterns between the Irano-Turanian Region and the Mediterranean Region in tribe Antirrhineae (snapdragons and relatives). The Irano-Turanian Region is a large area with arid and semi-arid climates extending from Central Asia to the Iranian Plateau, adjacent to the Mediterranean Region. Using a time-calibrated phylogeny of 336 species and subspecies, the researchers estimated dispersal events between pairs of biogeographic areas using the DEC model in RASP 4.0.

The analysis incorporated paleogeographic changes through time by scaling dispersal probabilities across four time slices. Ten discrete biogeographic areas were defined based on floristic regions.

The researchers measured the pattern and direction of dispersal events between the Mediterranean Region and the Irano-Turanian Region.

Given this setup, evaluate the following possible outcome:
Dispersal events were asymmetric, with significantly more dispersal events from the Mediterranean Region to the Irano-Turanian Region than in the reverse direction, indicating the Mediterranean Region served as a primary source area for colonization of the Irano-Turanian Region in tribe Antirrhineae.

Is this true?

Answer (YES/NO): NO